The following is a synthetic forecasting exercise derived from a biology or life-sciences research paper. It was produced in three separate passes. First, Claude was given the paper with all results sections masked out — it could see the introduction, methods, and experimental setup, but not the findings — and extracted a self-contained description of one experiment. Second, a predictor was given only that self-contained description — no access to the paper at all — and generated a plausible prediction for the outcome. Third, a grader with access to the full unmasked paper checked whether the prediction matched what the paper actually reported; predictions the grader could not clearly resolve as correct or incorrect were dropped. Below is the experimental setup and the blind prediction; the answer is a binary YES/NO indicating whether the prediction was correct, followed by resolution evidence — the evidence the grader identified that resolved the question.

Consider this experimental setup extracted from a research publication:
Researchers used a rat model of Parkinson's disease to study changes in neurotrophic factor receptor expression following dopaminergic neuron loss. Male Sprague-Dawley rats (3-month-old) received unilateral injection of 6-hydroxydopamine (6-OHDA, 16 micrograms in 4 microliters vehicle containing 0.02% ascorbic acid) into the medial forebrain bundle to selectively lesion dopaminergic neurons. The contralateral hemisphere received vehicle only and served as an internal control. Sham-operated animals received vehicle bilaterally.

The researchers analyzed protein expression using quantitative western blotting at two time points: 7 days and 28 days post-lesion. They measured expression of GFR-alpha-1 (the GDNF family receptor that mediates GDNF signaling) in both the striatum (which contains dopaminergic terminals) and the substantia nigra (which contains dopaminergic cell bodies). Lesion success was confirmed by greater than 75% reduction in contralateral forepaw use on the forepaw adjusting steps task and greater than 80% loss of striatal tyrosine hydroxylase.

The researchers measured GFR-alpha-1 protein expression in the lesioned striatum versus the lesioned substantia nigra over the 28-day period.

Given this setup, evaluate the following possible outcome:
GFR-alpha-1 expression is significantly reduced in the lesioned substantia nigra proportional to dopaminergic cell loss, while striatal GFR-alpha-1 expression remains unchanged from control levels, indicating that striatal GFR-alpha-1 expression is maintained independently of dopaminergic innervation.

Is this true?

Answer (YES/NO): NO